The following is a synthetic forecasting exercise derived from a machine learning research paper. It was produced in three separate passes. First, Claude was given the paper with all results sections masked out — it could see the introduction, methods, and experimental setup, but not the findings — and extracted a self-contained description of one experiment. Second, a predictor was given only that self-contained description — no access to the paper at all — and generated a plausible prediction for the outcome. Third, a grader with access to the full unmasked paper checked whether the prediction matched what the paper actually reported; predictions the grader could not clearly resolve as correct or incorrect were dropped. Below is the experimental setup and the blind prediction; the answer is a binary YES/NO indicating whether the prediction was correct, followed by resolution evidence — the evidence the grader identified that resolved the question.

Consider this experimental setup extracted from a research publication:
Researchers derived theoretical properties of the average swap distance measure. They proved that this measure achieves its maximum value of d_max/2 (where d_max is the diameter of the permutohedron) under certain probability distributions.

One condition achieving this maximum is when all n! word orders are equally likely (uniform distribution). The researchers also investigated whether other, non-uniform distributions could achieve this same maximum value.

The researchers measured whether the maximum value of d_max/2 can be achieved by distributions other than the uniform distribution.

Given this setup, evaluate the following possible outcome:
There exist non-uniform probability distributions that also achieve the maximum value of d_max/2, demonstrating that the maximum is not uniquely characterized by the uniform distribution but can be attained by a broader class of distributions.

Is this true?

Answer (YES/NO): YES